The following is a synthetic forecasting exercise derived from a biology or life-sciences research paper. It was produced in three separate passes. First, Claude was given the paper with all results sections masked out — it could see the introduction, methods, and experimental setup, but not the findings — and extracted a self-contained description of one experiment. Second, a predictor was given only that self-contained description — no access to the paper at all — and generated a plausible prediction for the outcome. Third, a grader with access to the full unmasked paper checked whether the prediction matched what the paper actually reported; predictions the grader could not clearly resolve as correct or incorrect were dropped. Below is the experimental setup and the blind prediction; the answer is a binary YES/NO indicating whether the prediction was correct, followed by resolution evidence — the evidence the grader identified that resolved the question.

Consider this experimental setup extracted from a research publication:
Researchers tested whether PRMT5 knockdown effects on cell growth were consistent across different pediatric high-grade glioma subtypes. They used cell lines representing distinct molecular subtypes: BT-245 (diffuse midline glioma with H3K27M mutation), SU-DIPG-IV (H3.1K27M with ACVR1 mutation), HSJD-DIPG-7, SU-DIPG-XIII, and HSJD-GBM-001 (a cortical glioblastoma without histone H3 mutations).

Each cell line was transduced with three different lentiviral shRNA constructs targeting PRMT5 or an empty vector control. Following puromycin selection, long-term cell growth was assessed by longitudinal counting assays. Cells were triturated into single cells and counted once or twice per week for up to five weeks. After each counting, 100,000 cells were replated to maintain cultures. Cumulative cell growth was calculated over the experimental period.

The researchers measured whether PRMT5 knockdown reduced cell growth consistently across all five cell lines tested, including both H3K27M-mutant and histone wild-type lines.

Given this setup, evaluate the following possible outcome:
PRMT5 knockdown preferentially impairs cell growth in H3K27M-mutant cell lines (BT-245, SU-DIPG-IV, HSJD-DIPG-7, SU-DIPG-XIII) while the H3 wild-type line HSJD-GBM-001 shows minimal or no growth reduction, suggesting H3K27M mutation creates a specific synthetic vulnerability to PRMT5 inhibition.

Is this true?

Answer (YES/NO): NO